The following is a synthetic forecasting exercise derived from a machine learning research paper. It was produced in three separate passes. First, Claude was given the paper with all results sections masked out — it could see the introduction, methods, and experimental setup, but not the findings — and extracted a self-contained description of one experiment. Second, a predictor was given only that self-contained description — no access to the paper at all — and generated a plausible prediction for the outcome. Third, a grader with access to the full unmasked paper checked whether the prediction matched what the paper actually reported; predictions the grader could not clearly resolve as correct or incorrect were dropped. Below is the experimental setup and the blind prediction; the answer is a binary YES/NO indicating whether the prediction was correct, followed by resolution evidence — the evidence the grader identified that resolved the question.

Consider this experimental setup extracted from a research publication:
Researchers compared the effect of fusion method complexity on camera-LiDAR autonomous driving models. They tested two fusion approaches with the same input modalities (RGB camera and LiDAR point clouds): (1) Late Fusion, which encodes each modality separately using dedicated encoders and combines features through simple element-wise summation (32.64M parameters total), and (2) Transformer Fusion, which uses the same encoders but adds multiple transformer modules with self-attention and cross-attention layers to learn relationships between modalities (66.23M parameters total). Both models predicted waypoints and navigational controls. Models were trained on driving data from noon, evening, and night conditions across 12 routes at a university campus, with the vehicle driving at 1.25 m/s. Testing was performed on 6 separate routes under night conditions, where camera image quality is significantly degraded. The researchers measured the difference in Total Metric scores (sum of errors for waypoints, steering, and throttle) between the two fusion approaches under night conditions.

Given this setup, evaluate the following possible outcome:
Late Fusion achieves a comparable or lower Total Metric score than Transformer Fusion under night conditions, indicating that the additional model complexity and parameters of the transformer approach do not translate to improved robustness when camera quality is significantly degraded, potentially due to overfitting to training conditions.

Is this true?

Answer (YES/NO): NO